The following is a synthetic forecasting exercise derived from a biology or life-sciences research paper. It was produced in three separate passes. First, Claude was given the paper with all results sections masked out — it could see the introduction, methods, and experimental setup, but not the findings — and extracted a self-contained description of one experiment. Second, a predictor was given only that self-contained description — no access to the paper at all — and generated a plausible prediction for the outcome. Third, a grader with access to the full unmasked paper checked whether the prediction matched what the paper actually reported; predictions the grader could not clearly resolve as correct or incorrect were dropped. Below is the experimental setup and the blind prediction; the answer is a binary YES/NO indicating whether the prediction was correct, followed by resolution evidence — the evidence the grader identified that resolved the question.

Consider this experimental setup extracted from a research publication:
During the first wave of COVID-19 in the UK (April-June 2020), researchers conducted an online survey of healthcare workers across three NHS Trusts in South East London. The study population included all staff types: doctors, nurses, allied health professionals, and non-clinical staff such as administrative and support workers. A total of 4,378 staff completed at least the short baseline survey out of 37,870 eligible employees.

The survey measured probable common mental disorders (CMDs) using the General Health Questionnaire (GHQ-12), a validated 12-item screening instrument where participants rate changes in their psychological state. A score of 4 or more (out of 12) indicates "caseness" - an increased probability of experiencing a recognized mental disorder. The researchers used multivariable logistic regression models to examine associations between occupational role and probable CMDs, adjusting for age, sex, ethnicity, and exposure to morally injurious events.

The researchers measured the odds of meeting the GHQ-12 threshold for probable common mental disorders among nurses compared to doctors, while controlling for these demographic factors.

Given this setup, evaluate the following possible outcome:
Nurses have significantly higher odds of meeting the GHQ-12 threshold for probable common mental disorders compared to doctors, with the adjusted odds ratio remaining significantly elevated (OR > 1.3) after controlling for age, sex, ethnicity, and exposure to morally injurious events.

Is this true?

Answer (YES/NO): YES